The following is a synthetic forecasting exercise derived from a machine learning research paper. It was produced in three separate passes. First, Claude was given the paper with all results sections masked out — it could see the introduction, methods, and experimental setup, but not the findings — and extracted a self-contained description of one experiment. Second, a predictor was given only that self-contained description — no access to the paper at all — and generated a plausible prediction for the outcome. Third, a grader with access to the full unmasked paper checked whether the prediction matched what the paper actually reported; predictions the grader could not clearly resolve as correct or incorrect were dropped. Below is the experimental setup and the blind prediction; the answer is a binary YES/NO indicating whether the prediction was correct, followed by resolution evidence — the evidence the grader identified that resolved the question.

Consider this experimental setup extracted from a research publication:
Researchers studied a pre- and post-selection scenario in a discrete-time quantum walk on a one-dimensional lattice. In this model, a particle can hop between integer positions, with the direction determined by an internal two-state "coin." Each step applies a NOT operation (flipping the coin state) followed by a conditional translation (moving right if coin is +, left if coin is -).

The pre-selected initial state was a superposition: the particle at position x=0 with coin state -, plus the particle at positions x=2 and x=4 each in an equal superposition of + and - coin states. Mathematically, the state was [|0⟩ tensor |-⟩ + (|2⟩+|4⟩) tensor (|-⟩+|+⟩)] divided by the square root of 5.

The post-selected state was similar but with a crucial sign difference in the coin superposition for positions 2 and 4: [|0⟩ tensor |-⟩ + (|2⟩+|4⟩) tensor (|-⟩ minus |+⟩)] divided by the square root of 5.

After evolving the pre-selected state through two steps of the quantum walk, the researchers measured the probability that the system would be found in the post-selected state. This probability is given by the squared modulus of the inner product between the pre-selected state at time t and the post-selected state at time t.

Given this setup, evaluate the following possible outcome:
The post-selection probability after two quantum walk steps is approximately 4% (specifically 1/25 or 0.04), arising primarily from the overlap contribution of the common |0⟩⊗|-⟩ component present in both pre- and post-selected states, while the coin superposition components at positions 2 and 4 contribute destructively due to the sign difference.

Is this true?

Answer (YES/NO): YES